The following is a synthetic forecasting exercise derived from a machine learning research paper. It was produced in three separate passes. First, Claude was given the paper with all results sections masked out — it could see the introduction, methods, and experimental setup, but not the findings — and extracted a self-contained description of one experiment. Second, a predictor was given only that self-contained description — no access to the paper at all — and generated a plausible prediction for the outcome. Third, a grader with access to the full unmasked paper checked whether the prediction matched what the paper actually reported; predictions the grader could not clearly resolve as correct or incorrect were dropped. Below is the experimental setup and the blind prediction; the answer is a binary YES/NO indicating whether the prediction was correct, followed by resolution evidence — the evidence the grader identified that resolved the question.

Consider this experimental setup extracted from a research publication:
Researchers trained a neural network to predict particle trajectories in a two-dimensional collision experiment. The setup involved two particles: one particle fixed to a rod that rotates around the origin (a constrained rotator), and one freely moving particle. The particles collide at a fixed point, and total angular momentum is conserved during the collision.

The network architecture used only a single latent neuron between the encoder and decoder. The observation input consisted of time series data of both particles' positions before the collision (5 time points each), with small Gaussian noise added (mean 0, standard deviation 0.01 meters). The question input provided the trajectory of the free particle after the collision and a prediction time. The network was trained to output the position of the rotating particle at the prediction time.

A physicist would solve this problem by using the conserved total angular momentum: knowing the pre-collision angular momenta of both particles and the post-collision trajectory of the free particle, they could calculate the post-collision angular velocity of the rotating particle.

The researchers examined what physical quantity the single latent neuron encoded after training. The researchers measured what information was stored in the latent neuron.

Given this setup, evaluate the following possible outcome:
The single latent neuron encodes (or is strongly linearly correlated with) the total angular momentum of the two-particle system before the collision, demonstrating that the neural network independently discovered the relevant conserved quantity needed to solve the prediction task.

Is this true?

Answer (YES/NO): YES